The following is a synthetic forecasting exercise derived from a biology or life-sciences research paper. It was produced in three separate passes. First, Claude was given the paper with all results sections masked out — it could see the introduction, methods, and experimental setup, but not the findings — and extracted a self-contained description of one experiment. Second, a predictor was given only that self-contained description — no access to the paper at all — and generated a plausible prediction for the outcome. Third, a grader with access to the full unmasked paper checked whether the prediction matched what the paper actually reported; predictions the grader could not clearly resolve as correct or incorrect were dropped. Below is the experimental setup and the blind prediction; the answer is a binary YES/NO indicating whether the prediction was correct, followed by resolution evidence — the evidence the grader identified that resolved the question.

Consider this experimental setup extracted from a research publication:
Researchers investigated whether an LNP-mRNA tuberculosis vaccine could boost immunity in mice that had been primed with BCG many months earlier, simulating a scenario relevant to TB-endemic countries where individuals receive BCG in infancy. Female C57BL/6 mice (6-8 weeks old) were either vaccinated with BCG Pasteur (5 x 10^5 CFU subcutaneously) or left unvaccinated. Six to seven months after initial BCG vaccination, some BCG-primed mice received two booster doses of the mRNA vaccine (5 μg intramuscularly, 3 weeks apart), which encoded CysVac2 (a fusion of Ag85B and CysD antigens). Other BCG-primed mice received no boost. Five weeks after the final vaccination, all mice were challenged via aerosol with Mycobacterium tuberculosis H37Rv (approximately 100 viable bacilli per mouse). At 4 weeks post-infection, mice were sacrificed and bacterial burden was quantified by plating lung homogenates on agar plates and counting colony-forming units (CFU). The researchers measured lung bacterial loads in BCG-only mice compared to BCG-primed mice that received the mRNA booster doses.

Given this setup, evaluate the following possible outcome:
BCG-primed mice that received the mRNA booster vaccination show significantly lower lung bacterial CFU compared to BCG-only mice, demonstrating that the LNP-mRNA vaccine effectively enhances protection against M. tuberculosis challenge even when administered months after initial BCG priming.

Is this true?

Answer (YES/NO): YES